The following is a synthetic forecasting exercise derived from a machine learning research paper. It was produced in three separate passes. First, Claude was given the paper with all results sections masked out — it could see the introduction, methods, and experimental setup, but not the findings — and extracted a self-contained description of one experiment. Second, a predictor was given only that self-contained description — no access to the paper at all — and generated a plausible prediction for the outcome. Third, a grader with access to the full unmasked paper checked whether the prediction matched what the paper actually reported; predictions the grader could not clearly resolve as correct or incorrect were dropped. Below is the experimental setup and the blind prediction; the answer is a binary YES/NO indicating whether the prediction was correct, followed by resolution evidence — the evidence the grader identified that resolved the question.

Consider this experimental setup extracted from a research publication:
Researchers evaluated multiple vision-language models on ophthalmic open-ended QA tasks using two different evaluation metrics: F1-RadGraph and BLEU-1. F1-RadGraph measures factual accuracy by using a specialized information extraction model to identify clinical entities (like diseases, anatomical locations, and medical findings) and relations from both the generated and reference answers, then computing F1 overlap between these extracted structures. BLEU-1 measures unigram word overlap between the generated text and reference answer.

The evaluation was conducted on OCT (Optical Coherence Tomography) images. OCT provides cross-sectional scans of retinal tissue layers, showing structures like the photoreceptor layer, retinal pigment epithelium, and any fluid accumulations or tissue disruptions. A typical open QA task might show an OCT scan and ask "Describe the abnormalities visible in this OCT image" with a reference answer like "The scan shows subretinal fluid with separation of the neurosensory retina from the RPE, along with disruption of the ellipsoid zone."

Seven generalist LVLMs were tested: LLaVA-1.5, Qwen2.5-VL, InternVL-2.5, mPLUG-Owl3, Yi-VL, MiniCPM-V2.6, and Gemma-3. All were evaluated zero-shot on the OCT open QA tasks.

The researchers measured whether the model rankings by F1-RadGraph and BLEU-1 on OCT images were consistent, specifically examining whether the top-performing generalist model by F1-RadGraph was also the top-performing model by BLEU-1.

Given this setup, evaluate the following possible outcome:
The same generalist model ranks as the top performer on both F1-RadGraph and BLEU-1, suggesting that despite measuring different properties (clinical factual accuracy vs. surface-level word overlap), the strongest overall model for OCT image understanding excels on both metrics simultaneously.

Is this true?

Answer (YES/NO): YES